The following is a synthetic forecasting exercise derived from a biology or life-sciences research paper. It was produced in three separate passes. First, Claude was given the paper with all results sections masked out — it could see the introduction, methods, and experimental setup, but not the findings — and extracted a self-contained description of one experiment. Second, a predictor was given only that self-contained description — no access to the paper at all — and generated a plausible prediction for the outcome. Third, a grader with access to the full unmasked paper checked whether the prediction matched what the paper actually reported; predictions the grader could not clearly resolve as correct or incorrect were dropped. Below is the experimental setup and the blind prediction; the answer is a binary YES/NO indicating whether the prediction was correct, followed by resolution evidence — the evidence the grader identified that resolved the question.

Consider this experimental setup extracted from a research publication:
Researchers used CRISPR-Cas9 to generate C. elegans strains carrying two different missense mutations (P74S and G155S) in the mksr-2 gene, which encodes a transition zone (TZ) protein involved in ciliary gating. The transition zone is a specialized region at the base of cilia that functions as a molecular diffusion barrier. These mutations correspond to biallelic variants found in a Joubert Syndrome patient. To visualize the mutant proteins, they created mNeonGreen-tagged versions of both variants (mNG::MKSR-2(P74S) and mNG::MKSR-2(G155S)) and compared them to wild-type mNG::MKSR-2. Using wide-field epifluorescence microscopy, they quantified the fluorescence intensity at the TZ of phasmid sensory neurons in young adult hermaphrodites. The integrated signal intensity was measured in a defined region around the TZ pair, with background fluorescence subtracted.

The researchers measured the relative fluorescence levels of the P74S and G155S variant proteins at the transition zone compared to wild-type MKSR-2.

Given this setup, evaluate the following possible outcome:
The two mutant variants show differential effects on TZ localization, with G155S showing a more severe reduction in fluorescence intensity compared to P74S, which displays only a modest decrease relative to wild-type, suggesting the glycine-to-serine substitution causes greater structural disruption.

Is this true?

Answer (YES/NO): YES